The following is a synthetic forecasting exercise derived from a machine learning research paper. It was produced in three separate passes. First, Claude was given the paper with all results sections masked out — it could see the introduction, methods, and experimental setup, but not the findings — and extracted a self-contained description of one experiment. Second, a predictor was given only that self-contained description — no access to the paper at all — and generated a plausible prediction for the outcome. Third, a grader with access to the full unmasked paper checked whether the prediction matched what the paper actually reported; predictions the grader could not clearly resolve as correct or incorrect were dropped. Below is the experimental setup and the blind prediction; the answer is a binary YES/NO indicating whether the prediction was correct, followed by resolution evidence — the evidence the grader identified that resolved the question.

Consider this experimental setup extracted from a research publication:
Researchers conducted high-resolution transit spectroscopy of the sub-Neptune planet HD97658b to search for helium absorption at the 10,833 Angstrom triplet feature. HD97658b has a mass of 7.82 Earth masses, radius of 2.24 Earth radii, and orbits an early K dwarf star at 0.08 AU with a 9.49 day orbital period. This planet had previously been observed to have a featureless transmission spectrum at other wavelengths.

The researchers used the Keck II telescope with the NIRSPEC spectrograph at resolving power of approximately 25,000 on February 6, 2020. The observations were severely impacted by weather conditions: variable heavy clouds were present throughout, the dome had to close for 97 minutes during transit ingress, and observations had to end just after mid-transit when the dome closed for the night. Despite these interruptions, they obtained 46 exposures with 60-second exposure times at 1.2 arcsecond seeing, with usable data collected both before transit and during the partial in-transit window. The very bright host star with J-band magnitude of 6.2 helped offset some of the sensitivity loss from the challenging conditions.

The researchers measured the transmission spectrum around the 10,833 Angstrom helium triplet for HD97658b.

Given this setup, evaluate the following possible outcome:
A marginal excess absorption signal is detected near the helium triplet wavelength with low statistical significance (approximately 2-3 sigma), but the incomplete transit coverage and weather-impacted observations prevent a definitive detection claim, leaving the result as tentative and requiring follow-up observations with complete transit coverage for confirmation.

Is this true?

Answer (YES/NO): NO